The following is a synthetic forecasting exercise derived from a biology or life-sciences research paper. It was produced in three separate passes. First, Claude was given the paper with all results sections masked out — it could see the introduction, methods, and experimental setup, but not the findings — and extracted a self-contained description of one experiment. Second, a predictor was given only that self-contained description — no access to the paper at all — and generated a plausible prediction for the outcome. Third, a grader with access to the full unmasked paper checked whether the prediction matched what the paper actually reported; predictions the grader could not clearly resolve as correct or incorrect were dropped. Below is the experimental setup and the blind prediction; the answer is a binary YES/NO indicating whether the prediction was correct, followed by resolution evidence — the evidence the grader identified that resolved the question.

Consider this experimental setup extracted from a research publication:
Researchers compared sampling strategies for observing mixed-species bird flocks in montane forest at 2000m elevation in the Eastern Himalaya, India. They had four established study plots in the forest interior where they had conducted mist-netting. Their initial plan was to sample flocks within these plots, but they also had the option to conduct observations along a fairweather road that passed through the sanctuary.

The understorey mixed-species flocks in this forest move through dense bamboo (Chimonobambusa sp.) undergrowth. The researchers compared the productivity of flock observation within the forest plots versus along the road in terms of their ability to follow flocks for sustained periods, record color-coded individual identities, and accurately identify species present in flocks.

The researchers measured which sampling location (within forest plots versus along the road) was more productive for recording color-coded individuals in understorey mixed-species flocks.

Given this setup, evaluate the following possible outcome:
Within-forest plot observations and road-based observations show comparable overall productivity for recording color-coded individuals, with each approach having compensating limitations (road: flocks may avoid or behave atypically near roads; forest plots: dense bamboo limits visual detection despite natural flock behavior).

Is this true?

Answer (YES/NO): NO